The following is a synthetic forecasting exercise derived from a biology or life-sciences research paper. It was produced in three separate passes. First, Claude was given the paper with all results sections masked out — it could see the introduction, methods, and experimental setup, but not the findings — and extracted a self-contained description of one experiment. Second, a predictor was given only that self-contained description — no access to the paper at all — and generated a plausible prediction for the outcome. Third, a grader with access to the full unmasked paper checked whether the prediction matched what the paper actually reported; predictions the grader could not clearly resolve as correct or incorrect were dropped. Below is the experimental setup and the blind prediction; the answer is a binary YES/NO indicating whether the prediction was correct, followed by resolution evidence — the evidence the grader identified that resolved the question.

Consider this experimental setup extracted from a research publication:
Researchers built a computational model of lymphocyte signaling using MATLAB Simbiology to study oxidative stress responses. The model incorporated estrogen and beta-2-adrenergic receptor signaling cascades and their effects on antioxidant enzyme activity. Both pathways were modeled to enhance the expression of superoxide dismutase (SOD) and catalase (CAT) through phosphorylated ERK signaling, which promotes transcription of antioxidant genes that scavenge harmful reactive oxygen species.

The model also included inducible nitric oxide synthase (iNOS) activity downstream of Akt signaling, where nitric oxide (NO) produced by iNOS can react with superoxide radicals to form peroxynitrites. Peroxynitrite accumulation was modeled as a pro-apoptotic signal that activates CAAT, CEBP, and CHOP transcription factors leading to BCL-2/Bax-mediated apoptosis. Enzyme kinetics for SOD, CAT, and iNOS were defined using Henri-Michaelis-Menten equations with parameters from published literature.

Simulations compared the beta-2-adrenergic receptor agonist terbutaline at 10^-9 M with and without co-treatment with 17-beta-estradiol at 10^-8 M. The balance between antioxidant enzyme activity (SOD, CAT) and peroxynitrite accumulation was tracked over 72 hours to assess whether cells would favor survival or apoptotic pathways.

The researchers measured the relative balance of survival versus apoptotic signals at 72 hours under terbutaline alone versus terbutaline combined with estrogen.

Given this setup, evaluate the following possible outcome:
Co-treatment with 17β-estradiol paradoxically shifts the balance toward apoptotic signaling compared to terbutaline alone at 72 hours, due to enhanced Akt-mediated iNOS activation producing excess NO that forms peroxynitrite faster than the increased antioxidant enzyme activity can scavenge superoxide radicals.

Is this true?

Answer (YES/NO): NO